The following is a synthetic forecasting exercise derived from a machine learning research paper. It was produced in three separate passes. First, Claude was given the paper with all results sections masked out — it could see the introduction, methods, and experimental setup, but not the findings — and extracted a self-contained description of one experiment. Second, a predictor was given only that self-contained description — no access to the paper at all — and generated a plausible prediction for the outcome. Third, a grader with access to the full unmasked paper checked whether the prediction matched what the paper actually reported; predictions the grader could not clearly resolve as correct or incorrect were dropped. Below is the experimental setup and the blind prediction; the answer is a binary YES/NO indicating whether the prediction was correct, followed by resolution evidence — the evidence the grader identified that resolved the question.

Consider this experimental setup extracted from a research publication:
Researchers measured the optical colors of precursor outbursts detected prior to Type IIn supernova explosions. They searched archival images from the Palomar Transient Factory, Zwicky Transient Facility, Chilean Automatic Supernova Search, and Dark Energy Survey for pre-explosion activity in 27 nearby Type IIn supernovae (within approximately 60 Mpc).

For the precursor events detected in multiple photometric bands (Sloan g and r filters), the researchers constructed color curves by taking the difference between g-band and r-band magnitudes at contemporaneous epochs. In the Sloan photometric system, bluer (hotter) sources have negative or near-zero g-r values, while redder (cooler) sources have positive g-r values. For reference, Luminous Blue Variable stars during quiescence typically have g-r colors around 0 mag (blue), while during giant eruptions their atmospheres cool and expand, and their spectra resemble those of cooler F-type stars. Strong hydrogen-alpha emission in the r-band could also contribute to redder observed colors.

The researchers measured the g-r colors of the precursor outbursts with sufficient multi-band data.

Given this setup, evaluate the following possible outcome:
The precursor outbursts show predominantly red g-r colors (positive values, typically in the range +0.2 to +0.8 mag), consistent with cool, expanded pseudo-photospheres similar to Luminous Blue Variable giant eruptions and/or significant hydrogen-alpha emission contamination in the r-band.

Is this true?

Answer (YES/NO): NO